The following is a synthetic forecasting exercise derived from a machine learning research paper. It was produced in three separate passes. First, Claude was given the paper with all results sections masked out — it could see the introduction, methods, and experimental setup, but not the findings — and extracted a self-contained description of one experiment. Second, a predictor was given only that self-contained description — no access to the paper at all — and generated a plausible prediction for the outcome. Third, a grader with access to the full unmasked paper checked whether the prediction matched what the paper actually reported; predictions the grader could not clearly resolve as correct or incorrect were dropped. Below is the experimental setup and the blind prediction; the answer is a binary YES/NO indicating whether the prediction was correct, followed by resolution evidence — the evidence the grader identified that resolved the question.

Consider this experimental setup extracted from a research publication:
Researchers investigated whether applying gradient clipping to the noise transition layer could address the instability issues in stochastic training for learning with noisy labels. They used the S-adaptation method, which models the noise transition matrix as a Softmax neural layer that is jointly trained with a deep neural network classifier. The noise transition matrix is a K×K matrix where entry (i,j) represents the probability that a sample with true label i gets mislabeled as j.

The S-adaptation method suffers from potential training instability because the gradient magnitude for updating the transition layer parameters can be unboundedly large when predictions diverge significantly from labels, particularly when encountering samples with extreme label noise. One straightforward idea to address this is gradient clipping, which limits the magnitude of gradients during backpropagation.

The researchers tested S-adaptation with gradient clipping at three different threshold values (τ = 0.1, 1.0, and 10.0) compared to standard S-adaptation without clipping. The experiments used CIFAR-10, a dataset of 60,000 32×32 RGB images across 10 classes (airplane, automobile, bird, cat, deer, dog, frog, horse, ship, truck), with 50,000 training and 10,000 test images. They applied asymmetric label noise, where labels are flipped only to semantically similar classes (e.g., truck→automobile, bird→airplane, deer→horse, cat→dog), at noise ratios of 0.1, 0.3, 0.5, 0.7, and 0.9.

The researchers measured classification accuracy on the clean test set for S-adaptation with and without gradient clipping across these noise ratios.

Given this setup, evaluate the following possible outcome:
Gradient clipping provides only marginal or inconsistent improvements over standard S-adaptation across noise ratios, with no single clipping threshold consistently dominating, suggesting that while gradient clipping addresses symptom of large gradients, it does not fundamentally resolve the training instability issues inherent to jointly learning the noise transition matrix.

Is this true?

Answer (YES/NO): YES